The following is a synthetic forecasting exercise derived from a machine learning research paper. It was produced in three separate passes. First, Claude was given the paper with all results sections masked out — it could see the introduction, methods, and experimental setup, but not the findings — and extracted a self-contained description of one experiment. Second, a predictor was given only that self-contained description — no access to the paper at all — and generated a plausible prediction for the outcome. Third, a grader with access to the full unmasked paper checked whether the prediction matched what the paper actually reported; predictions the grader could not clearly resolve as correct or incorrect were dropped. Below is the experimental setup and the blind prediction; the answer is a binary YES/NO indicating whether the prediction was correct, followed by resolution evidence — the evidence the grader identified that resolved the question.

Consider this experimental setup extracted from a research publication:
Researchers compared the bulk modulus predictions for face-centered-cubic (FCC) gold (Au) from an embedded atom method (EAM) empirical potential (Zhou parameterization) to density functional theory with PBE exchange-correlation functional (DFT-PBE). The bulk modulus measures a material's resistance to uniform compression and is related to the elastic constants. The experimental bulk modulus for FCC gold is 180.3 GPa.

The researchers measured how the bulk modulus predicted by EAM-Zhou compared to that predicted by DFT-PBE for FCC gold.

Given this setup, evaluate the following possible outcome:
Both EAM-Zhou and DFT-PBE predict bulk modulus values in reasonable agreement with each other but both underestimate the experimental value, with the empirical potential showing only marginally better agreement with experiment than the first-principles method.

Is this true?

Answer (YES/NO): NO